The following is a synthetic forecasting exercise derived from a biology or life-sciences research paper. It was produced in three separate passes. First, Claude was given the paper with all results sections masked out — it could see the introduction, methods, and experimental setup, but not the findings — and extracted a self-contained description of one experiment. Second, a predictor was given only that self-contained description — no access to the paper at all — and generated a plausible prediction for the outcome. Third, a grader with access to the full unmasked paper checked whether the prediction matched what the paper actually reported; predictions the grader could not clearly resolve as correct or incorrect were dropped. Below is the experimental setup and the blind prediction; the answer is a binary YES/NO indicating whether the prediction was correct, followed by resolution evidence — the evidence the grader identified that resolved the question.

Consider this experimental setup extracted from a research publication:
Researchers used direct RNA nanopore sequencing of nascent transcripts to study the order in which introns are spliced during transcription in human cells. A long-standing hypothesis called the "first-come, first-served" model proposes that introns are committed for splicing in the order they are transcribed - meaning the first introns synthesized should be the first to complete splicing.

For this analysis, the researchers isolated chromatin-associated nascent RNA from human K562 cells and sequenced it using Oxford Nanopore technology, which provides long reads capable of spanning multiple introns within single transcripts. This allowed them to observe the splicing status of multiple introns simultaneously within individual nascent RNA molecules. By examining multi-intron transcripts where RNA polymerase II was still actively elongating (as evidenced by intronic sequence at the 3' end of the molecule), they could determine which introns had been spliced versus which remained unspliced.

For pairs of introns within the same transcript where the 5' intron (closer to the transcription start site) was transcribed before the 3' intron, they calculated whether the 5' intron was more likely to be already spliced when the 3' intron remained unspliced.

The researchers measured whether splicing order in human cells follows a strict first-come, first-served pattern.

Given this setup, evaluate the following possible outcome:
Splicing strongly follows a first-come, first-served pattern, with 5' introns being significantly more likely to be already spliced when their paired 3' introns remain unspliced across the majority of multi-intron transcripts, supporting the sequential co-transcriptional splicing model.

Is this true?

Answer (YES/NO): NO